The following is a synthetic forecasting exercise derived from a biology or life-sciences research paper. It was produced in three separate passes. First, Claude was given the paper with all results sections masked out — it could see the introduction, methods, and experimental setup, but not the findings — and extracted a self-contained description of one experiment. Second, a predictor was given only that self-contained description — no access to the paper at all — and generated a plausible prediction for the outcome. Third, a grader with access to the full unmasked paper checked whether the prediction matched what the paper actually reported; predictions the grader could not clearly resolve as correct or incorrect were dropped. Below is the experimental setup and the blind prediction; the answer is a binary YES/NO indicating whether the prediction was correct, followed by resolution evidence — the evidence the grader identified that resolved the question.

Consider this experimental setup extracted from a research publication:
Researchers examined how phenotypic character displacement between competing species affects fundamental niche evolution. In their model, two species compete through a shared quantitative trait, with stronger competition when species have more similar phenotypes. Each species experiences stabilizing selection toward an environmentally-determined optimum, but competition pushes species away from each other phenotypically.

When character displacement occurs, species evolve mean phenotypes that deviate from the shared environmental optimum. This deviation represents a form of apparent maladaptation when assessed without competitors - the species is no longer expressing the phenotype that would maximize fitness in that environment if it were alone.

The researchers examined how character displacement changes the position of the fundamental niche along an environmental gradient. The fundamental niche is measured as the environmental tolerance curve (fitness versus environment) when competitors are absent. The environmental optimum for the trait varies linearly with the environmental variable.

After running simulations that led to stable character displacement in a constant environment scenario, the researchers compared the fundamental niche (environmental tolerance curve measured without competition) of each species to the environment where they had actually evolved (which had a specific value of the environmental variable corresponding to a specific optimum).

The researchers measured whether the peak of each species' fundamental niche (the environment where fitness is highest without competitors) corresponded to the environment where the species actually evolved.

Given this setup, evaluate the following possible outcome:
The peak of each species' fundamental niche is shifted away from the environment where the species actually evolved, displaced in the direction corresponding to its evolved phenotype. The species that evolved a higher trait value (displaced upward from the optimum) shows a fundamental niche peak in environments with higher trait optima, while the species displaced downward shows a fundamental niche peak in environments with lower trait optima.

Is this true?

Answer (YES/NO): YES